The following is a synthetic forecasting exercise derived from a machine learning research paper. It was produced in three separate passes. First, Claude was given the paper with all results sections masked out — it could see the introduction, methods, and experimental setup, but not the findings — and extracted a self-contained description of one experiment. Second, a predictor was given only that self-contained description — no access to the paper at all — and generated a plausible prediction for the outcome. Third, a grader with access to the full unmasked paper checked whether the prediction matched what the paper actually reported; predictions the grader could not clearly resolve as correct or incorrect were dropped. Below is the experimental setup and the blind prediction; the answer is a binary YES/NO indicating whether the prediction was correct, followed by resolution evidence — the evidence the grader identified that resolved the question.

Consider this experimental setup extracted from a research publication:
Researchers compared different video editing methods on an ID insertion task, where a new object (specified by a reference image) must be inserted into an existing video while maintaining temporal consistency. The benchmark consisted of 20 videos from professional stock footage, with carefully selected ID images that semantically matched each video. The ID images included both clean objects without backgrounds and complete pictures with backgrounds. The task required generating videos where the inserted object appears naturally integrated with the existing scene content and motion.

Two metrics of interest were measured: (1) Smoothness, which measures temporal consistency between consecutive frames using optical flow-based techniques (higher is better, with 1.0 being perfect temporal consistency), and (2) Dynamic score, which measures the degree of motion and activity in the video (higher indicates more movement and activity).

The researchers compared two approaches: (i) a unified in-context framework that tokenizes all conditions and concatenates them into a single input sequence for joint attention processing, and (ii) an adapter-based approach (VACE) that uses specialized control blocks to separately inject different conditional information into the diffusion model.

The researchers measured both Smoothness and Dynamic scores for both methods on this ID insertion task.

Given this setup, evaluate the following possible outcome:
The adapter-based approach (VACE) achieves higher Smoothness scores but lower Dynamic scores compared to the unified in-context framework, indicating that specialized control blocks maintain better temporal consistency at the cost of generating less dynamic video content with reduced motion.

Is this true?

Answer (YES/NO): NO